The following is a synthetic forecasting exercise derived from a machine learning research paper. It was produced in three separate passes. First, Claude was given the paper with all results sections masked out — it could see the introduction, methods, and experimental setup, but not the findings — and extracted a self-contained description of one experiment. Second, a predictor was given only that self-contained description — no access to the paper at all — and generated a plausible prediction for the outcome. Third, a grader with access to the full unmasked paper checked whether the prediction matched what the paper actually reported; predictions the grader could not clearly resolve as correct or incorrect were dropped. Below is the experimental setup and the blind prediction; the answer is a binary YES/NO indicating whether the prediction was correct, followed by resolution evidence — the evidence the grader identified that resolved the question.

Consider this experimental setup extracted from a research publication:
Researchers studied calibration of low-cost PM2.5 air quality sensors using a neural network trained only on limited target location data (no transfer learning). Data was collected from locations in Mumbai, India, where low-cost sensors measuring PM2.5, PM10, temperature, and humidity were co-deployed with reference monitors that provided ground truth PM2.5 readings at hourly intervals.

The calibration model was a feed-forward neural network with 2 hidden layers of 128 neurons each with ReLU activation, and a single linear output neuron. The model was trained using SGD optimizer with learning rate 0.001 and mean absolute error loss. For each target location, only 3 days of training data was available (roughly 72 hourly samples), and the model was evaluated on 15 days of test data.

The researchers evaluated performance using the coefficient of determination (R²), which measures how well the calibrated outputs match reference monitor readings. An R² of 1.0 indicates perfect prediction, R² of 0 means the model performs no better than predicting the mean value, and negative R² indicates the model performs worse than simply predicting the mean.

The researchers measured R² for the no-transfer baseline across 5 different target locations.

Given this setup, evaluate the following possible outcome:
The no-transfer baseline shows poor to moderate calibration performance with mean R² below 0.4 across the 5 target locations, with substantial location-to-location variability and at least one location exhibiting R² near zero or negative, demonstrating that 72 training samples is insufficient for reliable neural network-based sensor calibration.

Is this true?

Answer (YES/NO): YES